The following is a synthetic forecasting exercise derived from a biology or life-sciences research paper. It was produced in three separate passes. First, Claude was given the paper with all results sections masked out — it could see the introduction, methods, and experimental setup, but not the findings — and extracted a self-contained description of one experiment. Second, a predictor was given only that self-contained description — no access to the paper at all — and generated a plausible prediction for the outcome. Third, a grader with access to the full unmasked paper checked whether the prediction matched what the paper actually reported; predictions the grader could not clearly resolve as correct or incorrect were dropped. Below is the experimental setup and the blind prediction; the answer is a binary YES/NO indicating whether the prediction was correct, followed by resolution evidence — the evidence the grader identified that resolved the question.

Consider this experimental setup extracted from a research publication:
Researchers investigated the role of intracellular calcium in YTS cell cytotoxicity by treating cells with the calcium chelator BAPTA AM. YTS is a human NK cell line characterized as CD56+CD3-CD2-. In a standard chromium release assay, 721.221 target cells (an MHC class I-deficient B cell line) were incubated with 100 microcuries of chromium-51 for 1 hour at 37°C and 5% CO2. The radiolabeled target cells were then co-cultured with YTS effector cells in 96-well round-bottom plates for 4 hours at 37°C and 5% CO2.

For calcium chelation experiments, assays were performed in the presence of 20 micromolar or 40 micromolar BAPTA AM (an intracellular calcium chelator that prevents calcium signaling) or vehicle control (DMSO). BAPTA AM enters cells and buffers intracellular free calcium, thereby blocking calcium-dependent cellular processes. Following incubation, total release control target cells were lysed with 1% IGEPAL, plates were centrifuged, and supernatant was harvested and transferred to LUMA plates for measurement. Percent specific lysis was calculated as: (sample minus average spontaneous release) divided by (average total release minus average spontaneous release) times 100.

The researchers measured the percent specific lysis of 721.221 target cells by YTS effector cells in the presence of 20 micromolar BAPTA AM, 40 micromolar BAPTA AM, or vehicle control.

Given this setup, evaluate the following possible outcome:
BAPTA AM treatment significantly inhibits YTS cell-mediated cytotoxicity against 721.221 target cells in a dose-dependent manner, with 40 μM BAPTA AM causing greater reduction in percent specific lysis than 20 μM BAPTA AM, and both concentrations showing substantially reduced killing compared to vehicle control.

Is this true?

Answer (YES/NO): YES